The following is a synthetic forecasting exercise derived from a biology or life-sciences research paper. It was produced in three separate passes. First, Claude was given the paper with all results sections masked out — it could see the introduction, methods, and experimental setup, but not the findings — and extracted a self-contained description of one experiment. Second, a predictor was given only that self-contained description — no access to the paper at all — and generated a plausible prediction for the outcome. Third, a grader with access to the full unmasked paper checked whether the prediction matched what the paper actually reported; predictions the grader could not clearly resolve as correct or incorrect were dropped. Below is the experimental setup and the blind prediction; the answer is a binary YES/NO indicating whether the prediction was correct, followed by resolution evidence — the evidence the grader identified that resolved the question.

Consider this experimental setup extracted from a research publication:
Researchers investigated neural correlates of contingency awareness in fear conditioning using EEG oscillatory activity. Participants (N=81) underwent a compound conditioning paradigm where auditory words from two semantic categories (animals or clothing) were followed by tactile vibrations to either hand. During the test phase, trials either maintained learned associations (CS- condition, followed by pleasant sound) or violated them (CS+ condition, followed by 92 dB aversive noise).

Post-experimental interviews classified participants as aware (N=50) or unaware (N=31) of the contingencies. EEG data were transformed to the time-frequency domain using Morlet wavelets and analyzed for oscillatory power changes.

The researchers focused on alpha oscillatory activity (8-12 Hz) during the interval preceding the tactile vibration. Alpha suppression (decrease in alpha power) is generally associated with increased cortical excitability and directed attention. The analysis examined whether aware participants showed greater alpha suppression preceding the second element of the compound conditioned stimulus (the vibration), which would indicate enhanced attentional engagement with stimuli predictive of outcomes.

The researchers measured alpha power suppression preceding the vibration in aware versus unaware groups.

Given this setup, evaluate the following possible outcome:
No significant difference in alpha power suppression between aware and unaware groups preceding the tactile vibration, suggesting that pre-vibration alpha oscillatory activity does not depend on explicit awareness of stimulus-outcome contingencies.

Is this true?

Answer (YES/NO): NO